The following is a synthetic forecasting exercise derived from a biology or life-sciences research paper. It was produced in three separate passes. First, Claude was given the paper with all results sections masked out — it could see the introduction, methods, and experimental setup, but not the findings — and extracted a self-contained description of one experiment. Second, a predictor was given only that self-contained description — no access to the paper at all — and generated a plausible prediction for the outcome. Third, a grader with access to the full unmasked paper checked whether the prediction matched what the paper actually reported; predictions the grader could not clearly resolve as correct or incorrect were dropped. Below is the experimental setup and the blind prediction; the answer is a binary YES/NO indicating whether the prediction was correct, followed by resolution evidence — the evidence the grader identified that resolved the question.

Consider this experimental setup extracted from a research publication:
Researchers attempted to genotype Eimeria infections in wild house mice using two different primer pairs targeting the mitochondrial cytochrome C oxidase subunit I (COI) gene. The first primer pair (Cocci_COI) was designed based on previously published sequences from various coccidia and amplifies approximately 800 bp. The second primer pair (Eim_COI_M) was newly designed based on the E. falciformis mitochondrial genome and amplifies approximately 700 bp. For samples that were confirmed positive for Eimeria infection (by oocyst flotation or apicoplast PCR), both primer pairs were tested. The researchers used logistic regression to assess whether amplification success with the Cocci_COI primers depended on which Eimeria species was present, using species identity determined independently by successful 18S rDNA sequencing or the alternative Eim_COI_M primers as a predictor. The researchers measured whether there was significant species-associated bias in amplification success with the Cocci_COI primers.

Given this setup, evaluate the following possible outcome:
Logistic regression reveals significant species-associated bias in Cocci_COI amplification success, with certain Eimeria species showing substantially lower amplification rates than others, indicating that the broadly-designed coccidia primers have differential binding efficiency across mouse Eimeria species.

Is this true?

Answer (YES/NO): YES